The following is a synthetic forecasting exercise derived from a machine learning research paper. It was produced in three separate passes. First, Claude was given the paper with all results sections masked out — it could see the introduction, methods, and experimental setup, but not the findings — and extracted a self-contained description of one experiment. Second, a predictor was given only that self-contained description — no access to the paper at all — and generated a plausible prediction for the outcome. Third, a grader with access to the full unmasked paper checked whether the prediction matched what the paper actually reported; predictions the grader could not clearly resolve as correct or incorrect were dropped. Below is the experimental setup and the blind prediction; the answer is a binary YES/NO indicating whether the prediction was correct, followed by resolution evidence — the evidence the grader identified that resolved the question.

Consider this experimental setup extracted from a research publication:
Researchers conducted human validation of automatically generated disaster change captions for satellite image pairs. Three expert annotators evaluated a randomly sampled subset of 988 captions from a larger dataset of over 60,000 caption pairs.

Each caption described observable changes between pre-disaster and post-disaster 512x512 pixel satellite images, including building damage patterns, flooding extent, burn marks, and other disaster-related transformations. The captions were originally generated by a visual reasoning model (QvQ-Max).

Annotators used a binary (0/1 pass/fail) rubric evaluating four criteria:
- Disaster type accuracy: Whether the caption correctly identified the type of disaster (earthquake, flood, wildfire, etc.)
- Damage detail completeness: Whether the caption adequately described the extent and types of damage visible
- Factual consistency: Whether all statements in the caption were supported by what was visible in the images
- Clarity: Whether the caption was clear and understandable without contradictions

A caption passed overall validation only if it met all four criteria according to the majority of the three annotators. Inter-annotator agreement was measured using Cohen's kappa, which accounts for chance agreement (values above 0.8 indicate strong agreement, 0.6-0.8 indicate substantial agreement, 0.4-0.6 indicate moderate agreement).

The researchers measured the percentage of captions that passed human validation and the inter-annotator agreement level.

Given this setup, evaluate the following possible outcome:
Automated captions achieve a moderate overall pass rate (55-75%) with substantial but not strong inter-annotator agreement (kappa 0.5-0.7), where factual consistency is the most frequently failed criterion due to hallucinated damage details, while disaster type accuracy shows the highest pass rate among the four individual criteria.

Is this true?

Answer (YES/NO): NO